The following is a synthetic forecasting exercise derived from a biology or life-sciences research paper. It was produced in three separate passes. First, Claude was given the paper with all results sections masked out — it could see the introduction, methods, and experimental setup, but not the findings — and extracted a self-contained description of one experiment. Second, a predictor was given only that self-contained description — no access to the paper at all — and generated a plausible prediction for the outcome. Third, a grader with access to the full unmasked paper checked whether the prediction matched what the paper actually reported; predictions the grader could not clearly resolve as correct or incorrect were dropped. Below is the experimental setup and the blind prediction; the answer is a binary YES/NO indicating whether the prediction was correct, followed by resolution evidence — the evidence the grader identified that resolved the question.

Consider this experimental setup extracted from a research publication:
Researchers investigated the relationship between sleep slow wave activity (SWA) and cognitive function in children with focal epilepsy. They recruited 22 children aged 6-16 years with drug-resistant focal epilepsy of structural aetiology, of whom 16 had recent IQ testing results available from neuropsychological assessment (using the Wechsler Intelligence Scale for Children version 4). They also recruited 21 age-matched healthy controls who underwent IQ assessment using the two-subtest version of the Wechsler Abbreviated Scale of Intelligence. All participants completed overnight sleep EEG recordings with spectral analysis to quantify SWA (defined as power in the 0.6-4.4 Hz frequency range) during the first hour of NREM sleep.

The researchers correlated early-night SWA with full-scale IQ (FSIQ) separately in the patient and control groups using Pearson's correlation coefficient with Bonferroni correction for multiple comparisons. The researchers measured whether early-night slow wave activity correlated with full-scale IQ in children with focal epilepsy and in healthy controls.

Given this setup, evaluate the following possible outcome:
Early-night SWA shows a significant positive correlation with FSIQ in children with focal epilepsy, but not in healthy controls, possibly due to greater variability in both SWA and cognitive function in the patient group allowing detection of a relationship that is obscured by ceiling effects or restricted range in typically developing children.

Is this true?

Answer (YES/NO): YES